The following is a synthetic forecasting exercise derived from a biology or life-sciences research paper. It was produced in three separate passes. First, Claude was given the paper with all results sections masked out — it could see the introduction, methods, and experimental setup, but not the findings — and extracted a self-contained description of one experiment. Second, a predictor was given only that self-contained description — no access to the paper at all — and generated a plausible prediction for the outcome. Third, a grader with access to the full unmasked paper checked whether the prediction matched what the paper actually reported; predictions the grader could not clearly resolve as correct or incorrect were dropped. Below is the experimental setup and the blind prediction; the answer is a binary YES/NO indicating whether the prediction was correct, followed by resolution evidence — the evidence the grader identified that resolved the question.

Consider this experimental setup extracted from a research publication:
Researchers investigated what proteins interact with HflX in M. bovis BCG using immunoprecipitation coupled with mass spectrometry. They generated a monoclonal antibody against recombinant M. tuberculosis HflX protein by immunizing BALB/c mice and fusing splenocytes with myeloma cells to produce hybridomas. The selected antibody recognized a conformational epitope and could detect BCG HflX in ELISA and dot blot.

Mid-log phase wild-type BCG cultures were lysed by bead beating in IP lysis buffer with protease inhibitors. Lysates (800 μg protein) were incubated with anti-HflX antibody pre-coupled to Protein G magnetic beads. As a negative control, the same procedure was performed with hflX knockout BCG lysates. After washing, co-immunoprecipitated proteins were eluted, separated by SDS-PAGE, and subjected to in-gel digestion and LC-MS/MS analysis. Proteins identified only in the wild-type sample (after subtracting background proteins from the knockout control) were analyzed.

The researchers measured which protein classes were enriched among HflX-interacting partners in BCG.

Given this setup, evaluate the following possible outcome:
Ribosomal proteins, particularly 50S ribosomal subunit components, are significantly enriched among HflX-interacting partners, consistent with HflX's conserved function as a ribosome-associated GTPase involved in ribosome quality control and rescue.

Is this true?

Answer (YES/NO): YES